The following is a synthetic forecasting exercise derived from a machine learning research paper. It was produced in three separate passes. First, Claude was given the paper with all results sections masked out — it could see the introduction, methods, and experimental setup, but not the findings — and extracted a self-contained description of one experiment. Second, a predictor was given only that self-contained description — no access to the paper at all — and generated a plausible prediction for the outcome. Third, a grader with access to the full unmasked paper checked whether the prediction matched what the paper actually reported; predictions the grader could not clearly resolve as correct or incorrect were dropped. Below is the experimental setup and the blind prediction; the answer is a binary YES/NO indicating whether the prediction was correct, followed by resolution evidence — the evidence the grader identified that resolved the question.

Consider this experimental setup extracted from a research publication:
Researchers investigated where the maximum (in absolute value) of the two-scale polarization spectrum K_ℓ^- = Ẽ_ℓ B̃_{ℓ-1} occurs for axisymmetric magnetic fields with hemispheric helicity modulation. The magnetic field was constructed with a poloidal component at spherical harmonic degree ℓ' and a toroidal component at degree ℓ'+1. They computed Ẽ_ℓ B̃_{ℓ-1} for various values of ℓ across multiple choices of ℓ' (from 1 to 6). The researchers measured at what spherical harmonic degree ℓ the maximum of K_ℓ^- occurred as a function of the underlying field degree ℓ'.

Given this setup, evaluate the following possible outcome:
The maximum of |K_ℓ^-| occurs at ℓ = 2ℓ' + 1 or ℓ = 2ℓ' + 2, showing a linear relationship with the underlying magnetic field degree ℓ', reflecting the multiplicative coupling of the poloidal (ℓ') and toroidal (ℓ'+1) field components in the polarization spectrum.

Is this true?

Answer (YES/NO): YES